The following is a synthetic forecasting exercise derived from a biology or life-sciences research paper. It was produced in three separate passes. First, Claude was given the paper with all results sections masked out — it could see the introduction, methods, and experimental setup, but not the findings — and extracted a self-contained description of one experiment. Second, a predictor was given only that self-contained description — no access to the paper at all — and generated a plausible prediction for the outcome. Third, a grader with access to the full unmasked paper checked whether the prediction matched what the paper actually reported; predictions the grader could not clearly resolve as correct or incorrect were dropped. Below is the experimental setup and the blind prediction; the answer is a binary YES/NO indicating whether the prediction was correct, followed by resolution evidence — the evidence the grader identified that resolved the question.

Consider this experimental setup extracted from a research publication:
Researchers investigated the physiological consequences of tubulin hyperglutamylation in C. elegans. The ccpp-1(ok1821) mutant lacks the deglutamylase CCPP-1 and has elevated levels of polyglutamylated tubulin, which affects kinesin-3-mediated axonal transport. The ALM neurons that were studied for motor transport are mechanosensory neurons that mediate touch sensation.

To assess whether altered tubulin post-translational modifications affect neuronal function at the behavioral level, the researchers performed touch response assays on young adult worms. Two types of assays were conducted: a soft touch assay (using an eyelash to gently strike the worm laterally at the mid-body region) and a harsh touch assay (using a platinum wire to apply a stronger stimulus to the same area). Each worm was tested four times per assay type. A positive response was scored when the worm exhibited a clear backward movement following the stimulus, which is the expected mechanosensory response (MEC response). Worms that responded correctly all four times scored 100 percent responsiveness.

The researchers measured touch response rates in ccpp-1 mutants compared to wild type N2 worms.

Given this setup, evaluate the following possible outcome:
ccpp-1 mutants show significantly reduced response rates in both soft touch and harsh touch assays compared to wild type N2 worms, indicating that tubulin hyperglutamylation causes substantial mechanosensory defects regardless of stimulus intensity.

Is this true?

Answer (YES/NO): YES